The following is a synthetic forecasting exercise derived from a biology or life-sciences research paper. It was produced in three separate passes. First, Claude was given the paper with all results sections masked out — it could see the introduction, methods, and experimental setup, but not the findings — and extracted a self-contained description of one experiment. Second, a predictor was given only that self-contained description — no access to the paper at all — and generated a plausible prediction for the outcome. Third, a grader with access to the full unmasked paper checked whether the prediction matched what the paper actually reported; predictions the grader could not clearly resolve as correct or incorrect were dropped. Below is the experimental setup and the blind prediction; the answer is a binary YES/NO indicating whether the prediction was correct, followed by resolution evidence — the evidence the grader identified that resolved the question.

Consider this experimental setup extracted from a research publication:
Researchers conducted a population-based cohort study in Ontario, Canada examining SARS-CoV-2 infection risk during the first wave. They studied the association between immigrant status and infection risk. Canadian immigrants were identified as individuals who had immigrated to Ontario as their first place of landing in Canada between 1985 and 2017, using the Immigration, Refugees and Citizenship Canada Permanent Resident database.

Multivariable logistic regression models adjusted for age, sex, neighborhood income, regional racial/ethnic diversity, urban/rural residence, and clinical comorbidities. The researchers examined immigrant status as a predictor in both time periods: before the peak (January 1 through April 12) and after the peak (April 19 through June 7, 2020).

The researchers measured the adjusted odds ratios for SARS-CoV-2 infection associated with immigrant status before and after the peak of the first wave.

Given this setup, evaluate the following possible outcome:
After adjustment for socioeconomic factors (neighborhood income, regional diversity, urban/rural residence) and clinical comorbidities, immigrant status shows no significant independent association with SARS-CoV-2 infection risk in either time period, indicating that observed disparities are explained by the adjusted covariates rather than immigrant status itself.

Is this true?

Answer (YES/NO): NO